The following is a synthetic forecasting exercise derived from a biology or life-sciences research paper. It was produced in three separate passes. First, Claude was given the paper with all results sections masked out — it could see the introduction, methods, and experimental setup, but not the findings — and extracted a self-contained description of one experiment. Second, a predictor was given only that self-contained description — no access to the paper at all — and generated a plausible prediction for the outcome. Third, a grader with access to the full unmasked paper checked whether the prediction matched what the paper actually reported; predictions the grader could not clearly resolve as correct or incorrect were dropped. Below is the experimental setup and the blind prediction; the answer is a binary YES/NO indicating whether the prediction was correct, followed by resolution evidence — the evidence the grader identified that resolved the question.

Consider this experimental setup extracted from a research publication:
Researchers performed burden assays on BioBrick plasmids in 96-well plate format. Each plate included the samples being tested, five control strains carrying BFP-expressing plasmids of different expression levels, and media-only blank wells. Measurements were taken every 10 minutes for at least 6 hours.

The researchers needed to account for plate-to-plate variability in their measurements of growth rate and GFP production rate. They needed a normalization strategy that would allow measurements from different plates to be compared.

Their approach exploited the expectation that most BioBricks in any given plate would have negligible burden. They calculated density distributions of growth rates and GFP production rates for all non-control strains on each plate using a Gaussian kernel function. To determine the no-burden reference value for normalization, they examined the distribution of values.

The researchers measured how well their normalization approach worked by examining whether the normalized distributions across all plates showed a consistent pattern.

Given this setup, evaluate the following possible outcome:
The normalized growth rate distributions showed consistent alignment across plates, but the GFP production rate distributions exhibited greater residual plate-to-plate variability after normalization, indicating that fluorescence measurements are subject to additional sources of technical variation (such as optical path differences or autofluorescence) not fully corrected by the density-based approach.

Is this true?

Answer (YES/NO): NO